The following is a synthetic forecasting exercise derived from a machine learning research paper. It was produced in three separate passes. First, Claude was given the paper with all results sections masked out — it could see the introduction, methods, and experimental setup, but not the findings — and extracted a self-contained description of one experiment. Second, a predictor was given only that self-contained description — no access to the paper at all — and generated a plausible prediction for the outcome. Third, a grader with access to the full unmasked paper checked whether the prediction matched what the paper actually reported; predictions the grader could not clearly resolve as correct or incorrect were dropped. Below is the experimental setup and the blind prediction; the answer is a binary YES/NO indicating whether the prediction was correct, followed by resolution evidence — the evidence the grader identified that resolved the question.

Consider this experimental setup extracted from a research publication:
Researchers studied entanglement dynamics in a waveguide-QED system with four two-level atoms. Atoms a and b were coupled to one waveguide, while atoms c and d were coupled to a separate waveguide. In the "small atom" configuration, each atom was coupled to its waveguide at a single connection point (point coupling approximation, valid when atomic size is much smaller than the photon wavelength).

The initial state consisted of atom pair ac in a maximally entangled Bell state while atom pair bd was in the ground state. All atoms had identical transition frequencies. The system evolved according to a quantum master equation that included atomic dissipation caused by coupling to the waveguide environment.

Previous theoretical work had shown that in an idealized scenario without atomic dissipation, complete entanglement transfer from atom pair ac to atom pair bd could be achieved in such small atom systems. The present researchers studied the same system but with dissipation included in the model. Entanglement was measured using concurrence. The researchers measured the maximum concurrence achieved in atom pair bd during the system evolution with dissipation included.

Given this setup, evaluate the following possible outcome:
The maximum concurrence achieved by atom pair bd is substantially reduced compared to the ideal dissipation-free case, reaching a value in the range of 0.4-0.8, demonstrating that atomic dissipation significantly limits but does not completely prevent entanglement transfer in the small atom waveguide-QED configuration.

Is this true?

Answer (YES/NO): NO